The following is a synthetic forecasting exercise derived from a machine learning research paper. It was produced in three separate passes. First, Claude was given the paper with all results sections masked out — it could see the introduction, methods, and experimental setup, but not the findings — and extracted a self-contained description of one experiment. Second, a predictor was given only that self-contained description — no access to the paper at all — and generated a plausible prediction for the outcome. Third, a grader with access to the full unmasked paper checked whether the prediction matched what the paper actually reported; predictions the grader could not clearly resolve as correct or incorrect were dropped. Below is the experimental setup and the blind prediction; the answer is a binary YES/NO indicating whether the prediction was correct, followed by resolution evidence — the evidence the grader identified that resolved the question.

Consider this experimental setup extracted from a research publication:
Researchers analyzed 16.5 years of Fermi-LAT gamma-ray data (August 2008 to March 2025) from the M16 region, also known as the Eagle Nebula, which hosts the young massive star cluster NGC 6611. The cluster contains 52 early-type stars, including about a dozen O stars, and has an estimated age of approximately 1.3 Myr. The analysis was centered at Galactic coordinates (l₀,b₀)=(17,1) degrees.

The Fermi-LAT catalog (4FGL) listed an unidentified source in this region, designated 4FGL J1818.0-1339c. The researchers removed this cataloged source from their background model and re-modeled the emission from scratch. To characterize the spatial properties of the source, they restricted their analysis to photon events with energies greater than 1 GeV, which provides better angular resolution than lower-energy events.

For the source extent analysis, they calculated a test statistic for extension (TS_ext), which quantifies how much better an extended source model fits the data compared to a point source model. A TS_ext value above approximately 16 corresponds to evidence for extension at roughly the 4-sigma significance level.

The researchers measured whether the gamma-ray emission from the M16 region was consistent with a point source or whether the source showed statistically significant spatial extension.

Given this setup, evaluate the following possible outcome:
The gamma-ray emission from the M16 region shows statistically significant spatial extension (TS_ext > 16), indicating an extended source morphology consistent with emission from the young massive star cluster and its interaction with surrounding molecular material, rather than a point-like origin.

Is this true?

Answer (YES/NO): YES